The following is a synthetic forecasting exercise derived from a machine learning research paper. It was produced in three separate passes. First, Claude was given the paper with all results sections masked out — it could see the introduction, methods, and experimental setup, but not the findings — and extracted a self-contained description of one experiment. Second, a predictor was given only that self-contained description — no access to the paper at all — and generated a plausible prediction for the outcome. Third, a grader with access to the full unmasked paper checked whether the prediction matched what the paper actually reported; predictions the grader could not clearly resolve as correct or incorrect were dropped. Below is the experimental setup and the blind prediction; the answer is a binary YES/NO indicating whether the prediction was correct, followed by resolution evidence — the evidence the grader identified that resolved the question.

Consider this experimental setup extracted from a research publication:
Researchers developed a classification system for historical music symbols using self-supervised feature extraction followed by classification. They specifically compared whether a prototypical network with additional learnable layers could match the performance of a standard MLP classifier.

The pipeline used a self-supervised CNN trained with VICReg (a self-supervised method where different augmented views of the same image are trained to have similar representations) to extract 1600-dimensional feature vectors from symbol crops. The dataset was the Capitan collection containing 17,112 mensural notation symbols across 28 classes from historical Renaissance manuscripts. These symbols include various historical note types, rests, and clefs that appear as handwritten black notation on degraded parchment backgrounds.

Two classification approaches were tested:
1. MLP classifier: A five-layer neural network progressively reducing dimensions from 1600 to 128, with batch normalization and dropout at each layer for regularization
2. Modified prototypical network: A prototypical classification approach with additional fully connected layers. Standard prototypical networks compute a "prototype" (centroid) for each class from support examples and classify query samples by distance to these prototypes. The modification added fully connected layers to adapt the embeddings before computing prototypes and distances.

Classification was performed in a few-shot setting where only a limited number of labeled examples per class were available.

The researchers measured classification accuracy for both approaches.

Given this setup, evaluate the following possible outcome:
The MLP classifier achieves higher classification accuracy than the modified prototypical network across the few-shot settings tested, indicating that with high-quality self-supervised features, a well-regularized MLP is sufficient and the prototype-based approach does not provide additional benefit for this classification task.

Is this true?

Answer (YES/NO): YES